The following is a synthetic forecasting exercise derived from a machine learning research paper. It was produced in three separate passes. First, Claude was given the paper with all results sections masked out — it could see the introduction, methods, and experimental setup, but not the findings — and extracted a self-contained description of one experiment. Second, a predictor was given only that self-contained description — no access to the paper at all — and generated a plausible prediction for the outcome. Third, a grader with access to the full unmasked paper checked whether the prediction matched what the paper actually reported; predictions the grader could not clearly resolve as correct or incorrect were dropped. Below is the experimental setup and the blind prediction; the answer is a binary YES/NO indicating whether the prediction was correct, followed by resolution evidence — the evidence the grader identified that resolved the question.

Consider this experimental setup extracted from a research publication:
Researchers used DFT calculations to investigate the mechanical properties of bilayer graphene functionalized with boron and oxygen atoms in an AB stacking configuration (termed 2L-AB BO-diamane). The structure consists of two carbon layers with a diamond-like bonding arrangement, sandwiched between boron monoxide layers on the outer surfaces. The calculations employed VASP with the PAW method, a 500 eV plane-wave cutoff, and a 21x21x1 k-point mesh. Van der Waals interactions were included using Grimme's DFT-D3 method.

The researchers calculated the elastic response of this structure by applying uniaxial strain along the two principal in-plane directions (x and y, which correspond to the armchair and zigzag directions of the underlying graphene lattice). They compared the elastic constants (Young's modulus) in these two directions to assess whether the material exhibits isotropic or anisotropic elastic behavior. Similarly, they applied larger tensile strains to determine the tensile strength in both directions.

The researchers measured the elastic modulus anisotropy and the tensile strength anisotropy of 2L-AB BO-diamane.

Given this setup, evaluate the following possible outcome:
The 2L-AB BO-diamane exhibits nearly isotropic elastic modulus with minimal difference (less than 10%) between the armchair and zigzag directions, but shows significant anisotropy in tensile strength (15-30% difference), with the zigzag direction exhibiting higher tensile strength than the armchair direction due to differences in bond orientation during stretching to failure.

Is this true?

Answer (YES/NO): NO